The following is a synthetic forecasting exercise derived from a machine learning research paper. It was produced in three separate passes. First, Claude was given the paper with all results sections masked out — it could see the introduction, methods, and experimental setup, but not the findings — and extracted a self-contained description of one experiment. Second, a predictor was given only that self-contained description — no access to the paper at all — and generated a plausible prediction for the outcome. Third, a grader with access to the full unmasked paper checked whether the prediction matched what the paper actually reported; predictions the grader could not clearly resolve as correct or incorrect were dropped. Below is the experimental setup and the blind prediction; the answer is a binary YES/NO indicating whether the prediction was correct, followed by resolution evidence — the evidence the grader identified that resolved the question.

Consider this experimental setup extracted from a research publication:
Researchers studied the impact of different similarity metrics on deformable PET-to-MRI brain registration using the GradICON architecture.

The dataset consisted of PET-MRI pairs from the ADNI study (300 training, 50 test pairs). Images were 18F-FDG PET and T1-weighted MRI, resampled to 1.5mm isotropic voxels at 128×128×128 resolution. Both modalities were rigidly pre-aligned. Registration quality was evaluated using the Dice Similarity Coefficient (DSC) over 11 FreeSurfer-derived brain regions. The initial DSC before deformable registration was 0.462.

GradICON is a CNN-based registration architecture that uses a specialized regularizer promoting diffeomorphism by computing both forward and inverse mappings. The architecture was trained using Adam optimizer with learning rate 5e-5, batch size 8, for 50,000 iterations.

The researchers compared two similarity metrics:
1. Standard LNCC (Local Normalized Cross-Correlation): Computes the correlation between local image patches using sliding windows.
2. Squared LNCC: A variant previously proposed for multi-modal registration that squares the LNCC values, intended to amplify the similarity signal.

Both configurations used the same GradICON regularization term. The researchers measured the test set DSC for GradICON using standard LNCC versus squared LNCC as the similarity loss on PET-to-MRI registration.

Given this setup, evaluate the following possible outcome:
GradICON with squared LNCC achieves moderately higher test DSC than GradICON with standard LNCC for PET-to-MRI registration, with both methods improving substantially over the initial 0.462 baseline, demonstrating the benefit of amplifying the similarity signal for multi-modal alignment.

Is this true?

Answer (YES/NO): NO